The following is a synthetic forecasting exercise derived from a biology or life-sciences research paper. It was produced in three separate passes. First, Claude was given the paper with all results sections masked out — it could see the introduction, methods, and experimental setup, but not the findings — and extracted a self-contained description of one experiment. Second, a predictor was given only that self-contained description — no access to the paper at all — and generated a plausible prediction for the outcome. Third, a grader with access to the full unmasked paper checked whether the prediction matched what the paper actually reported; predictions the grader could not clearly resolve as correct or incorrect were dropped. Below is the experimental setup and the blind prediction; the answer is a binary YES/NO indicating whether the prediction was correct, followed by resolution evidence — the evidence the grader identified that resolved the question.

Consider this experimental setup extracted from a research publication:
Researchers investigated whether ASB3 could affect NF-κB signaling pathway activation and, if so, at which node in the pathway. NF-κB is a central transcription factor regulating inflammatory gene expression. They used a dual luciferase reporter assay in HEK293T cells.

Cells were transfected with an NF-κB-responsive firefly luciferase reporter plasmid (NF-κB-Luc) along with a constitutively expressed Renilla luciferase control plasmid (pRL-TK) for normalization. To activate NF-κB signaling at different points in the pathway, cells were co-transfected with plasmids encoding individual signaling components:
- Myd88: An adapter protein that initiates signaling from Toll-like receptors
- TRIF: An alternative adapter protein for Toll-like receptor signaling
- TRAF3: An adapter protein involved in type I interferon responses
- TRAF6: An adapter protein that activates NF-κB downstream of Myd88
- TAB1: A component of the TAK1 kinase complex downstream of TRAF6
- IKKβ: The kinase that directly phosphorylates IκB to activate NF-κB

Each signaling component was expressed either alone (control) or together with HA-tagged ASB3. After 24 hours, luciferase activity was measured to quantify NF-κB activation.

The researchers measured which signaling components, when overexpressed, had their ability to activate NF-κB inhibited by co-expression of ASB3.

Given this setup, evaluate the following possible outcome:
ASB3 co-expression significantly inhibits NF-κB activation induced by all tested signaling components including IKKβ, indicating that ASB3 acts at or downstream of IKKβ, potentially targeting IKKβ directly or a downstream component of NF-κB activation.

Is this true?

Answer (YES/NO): NO